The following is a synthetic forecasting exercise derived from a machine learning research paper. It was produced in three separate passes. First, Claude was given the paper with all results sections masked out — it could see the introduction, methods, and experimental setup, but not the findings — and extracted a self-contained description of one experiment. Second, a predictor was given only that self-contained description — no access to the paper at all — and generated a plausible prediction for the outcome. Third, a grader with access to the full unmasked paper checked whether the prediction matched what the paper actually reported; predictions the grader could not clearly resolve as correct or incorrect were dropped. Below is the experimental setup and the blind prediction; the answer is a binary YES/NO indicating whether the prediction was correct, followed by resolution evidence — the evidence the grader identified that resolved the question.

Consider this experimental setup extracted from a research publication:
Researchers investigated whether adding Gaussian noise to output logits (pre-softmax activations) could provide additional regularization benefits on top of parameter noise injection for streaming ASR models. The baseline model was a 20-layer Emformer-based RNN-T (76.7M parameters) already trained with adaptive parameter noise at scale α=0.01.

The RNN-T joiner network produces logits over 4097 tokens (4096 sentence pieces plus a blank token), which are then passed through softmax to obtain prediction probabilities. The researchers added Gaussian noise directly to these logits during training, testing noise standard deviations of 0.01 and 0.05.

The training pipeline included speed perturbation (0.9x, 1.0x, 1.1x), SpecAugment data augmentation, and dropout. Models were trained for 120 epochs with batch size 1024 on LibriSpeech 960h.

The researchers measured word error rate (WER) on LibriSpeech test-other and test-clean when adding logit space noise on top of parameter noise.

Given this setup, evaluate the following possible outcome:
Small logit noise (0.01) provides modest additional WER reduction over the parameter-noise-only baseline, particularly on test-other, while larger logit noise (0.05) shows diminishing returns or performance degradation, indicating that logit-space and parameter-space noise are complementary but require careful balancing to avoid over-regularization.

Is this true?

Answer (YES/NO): NO